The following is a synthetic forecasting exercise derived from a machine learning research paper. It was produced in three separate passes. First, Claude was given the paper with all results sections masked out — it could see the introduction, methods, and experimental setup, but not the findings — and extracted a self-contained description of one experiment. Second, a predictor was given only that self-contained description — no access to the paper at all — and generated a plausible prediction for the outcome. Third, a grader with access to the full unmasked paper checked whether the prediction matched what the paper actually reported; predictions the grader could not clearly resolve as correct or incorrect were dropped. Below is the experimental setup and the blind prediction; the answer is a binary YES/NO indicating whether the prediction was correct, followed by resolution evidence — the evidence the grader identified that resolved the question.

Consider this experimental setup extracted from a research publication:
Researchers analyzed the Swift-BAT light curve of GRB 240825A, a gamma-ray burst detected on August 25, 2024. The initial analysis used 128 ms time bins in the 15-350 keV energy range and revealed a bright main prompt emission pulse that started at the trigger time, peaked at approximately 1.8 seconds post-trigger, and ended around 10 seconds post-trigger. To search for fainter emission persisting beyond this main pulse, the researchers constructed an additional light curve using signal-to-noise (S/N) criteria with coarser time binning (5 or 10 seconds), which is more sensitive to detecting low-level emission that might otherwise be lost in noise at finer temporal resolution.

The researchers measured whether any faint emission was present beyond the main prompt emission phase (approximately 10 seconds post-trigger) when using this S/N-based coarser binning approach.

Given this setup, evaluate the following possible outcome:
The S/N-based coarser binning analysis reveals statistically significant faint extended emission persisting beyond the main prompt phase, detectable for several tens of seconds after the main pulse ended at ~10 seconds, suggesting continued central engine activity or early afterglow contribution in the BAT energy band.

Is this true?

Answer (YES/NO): YES